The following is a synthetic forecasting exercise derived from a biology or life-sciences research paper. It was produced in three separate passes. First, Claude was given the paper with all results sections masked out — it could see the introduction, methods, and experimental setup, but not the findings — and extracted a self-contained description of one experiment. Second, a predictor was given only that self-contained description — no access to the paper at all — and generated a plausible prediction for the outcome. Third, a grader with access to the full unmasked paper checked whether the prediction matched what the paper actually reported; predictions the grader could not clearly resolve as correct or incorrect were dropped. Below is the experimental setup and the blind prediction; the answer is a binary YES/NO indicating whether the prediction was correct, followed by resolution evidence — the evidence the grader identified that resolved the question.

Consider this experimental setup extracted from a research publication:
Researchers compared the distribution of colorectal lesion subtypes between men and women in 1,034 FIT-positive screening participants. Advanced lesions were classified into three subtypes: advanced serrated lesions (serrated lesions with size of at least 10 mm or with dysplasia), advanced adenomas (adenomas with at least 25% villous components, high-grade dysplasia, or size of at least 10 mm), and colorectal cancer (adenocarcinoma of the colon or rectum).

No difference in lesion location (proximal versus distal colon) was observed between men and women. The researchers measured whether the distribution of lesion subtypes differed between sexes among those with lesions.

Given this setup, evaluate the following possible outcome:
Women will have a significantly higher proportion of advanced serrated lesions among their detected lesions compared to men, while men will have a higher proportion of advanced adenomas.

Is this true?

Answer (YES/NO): NO